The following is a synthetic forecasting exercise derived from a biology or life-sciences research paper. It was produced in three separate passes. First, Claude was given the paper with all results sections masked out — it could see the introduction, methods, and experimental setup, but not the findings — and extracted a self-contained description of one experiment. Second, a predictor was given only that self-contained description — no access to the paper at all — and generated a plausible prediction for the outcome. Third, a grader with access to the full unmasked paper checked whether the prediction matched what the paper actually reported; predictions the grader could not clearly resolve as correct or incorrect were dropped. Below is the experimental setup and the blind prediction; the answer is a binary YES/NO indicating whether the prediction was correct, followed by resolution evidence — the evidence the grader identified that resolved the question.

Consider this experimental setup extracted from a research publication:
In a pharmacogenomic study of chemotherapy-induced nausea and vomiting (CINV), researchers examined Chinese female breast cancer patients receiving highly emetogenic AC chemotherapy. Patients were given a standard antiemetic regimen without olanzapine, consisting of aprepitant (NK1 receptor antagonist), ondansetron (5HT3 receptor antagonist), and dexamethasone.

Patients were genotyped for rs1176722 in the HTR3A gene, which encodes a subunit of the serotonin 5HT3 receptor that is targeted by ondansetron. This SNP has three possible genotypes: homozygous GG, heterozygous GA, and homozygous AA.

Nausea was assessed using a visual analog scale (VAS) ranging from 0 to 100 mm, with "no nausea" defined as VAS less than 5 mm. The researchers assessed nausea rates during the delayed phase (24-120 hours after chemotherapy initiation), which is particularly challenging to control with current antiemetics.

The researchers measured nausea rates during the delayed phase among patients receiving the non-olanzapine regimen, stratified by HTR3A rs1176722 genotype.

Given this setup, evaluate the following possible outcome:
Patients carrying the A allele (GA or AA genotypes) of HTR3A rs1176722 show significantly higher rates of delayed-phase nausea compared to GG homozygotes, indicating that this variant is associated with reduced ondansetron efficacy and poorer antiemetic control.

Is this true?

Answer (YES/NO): NO